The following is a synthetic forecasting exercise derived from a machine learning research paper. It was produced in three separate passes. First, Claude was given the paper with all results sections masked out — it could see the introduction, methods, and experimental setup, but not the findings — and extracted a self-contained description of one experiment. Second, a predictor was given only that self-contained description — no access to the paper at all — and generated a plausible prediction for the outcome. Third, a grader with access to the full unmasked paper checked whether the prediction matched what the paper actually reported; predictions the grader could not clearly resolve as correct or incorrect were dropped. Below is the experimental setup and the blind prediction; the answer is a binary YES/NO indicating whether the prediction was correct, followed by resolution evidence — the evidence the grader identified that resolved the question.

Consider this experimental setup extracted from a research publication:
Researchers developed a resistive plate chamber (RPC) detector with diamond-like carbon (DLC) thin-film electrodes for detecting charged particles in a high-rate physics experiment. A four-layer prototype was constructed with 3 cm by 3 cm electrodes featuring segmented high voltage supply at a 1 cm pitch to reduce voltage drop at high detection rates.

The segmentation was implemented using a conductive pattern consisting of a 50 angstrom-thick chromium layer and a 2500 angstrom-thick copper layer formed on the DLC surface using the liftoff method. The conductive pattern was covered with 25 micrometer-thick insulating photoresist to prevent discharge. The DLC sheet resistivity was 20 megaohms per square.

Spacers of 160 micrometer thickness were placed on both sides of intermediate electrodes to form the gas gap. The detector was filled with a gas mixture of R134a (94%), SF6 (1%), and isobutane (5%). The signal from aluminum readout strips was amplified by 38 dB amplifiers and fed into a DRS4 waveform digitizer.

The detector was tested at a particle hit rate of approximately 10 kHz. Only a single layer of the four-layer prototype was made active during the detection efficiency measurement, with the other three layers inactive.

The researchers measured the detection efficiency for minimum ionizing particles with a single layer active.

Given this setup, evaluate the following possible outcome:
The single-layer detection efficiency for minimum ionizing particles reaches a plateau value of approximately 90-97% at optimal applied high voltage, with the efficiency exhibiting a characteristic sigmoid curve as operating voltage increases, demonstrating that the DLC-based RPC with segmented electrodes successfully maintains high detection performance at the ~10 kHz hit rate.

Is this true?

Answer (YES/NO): NO